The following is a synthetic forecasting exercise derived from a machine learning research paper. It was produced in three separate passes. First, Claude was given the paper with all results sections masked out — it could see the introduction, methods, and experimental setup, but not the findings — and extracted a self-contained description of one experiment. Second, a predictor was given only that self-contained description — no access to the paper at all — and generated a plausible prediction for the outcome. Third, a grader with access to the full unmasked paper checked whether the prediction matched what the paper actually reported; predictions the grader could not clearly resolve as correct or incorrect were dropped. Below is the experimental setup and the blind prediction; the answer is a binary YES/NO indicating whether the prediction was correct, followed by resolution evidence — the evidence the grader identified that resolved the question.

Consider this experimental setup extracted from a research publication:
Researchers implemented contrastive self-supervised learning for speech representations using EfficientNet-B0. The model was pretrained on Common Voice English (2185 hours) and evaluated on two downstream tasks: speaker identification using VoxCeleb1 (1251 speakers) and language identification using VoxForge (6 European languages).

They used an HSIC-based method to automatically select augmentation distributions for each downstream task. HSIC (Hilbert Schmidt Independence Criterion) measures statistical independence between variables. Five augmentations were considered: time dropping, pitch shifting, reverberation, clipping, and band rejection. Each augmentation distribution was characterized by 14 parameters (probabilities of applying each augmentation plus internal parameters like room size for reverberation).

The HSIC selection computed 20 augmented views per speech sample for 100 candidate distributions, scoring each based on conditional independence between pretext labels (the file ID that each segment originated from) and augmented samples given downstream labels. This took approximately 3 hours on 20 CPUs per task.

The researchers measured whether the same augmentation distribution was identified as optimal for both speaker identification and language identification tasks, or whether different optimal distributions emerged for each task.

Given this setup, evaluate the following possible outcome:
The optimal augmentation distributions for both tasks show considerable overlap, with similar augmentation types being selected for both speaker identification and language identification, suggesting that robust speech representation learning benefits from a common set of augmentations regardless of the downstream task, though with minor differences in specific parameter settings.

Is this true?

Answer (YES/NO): NO